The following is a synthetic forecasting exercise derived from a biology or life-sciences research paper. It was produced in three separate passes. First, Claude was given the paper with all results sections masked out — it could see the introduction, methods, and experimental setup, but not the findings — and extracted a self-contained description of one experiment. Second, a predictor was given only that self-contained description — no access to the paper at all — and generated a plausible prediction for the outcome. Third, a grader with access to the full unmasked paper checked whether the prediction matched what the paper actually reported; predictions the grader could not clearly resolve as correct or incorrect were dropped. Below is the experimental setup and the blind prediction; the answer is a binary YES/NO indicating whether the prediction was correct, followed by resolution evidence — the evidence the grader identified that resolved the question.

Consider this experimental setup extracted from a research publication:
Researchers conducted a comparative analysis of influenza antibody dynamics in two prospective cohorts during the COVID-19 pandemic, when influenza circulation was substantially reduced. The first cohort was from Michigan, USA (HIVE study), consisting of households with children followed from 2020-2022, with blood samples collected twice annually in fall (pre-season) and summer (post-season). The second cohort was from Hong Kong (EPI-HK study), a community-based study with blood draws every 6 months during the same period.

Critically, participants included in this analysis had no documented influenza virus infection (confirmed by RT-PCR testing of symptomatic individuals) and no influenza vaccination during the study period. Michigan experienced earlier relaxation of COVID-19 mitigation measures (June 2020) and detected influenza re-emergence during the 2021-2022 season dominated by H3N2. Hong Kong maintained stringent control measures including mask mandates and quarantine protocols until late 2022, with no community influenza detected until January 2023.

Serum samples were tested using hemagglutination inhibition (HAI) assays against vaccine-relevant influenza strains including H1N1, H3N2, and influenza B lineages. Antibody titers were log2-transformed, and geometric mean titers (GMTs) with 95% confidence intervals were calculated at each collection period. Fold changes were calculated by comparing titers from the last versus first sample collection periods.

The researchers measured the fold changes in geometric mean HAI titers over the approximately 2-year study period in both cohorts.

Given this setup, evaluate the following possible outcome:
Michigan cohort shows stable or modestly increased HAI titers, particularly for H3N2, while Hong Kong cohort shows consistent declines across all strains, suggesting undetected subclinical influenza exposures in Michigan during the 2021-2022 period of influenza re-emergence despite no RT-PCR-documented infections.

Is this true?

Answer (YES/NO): NO